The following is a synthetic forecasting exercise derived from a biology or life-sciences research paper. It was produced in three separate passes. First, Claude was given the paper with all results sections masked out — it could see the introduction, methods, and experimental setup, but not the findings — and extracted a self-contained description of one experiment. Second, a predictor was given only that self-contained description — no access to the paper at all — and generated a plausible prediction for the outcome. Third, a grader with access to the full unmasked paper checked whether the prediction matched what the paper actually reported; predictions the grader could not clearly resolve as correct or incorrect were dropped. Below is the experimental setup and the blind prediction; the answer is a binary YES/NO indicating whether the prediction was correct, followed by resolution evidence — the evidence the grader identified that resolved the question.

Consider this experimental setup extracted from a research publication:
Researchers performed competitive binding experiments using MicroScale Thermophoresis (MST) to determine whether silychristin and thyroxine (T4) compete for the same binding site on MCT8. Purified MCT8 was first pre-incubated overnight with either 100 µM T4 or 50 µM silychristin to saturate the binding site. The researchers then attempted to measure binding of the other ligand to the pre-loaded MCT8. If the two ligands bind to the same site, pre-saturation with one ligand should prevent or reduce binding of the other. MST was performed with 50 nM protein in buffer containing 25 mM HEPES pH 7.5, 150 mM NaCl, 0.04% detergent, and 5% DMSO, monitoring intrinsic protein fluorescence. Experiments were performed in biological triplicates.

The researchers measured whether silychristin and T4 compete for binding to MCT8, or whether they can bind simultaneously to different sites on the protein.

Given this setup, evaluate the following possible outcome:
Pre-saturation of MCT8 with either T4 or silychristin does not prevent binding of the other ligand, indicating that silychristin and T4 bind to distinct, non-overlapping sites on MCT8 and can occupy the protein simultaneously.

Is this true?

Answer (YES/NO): NO